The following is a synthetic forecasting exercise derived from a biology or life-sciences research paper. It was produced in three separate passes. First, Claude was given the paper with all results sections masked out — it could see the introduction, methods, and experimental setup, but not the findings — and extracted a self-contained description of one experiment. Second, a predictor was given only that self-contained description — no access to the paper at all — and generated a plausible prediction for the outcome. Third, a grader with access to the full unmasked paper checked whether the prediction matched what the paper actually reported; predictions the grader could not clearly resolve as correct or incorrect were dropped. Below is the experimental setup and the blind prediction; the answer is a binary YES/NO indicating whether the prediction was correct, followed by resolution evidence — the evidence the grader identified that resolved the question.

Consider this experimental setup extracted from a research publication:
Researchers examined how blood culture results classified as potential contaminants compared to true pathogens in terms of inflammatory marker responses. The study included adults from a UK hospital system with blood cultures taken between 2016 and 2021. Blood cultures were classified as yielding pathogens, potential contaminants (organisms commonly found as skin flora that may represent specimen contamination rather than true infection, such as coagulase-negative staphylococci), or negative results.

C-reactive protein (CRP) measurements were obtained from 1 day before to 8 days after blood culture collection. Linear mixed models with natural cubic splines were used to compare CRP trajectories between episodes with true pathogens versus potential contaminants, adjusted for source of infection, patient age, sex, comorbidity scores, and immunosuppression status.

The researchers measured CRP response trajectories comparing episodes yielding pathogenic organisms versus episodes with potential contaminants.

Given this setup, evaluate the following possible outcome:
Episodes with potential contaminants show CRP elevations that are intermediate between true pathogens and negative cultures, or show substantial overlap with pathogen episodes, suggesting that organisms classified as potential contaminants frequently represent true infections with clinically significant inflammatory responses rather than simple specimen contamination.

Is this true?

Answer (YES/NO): NO